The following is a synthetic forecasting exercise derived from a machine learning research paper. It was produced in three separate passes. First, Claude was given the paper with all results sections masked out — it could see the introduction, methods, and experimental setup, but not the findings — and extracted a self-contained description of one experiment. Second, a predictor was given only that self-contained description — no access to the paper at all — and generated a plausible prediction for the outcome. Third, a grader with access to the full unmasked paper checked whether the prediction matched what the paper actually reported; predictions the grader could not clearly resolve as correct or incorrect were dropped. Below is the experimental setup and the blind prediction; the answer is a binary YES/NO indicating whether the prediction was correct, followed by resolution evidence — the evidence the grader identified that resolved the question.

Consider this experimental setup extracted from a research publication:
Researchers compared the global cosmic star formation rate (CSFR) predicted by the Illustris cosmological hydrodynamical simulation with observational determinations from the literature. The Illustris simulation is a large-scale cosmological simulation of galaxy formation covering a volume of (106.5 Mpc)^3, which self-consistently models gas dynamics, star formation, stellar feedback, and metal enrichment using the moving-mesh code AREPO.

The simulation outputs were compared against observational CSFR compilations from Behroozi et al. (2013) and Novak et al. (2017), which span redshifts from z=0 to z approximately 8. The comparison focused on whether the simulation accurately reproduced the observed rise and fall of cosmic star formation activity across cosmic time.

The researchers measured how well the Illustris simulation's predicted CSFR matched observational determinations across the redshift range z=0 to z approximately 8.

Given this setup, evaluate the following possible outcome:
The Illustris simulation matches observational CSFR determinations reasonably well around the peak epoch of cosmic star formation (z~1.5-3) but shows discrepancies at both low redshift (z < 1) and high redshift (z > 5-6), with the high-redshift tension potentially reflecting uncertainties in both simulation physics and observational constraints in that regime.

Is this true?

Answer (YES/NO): NO